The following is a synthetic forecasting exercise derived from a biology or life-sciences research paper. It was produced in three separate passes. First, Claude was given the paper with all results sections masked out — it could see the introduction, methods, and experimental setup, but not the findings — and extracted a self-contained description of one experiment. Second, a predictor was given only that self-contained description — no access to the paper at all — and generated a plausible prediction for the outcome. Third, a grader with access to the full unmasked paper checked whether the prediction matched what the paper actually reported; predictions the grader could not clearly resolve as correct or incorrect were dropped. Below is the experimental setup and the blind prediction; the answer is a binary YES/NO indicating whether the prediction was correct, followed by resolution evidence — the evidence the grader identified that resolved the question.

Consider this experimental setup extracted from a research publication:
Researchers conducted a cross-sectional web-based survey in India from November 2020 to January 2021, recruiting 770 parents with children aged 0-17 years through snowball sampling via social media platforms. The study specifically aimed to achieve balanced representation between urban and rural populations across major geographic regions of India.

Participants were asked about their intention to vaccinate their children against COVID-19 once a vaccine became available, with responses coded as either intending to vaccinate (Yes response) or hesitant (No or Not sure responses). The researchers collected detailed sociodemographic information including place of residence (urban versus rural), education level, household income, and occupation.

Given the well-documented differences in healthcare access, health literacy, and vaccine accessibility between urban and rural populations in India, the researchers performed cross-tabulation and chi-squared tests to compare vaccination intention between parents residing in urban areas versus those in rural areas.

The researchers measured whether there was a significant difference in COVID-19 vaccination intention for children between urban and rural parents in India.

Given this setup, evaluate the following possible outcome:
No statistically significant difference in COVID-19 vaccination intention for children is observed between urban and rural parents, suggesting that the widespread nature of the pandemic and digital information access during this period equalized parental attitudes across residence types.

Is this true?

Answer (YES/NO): NO